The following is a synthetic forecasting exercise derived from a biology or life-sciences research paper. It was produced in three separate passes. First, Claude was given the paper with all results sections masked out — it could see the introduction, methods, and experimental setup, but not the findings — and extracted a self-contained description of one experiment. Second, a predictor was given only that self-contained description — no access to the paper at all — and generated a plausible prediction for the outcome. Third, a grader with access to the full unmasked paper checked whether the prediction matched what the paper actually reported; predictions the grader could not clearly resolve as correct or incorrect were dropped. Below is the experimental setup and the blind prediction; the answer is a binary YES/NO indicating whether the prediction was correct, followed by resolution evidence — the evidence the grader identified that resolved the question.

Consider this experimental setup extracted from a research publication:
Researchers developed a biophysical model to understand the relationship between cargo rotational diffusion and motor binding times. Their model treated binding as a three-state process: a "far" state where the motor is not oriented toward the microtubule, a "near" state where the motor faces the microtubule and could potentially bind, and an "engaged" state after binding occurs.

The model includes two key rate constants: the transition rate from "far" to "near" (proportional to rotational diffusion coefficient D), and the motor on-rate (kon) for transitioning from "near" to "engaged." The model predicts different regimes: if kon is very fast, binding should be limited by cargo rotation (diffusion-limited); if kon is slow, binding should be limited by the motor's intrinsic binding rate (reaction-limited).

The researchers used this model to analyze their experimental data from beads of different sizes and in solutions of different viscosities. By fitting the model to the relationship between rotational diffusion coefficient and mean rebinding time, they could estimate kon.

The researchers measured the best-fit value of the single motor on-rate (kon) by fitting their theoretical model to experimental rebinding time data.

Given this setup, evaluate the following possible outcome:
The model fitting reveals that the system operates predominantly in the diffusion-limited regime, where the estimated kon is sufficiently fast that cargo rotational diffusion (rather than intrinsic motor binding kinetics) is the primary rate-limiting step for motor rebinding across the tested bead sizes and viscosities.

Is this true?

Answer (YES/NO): YES